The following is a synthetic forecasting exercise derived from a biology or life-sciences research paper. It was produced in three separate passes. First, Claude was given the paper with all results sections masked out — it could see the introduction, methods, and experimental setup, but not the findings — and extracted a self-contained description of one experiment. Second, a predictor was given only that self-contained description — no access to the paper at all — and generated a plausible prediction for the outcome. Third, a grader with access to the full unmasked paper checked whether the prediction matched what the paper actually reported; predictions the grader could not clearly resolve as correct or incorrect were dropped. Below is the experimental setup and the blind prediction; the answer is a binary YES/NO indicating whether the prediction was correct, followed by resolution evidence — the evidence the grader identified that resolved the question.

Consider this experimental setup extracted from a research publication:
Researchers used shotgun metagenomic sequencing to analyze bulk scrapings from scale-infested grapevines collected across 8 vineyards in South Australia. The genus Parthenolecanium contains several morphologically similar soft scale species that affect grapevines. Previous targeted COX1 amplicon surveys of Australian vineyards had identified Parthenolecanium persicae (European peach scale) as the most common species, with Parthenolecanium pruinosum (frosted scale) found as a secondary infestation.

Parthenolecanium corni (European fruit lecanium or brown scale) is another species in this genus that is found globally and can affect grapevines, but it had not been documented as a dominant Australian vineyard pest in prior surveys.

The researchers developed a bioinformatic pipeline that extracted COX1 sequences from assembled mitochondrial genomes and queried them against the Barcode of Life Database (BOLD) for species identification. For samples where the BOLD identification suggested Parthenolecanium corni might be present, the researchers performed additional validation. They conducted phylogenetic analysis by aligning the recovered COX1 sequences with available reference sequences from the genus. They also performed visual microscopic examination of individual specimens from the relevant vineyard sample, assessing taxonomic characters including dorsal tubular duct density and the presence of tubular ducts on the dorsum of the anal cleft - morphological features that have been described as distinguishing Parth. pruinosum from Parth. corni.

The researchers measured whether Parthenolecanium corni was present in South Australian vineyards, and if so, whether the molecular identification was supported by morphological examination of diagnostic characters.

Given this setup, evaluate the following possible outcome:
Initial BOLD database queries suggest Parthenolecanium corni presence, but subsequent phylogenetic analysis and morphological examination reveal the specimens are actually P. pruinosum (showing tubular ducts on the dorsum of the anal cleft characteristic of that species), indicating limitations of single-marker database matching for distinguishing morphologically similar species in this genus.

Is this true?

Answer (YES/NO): NO